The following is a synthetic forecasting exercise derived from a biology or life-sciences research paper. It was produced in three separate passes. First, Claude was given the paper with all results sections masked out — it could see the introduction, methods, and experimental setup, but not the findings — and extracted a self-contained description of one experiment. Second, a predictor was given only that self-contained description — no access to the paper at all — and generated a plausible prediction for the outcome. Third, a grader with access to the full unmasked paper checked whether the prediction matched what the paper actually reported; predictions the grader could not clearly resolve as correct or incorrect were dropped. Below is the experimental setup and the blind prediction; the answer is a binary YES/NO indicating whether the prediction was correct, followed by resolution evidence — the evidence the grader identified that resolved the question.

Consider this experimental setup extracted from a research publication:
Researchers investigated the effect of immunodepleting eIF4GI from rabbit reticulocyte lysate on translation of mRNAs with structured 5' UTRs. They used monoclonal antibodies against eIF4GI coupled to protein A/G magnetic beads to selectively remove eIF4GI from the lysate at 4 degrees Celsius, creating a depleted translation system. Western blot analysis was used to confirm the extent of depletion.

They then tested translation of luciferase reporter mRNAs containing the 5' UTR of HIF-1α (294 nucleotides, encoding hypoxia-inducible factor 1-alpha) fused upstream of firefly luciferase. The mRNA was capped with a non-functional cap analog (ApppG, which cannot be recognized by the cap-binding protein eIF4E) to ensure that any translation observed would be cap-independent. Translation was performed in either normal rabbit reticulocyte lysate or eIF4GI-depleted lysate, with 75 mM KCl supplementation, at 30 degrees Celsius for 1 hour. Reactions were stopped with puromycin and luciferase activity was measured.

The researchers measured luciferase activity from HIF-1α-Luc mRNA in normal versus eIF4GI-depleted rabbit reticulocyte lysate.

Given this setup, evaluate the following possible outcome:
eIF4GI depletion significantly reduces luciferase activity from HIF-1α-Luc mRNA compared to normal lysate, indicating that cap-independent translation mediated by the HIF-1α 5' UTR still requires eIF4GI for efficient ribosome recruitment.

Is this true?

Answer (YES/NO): YES